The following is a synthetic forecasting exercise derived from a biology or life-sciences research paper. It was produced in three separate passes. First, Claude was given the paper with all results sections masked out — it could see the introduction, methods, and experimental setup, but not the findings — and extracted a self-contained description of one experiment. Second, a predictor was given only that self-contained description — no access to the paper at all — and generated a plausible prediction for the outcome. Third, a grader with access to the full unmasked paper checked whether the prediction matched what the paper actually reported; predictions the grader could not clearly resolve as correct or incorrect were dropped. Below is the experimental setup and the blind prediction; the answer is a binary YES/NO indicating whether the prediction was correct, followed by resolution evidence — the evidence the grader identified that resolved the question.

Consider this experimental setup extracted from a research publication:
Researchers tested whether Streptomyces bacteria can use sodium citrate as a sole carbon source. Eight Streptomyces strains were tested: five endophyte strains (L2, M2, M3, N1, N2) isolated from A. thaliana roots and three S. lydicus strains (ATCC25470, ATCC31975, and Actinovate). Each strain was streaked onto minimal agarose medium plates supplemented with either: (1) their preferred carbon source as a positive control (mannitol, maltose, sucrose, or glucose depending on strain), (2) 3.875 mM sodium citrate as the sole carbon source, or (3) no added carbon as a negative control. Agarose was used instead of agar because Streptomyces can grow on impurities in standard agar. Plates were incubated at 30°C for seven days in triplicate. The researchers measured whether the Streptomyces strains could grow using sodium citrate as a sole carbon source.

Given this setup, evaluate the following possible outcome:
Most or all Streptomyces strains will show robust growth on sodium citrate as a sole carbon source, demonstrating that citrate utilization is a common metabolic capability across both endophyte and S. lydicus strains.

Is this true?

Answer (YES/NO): YES